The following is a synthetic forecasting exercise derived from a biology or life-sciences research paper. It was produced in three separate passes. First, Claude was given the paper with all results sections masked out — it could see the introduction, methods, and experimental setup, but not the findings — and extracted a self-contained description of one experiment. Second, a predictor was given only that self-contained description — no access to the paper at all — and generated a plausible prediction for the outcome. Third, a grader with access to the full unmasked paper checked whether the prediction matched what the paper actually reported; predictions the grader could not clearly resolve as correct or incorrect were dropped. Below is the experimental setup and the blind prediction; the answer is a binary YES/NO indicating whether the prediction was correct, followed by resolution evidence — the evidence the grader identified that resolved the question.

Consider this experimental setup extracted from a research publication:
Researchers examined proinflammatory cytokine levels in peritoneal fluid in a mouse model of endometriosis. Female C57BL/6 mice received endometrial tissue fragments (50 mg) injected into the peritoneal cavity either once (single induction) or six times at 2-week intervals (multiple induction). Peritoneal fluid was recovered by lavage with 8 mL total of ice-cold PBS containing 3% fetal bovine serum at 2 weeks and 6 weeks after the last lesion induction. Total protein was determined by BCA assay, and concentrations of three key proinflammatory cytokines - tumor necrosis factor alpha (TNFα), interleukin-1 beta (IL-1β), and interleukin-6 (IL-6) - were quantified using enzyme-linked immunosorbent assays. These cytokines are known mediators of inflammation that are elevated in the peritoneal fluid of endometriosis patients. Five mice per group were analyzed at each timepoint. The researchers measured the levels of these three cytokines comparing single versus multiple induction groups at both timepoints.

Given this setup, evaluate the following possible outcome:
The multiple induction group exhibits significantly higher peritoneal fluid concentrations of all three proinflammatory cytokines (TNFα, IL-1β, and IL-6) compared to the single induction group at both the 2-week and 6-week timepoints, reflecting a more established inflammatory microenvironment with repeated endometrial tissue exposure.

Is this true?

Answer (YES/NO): YES